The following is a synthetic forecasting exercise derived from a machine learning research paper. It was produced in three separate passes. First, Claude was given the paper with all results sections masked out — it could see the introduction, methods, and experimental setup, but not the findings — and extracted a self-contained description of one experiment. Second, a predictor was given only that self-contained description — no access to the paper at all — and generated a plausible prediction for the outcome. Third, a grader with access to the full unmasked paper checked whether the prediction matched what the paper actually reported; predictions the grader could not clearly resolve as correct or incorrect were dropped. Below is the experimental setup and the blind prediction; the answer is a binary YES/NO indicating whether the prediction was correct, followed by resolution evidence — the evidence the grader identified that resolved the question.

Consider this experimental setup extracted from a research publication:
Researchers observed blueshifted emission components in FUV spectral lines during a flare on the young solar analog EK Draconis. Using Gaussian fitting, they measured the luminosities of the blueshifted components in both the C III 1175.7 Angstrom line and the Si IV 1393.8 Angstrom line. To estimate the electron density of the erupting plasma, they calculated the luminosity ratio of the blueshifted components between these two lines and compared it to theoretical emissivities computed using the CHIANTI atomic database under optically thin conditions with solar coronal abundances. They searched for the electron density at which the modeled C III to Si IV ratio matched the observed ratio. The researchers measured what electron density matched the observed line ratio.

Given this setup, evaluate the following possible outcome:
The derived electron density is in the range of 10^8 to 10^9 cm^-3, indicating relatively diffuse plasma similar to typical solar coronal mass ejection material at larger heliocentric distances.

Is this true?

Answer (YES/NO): NO